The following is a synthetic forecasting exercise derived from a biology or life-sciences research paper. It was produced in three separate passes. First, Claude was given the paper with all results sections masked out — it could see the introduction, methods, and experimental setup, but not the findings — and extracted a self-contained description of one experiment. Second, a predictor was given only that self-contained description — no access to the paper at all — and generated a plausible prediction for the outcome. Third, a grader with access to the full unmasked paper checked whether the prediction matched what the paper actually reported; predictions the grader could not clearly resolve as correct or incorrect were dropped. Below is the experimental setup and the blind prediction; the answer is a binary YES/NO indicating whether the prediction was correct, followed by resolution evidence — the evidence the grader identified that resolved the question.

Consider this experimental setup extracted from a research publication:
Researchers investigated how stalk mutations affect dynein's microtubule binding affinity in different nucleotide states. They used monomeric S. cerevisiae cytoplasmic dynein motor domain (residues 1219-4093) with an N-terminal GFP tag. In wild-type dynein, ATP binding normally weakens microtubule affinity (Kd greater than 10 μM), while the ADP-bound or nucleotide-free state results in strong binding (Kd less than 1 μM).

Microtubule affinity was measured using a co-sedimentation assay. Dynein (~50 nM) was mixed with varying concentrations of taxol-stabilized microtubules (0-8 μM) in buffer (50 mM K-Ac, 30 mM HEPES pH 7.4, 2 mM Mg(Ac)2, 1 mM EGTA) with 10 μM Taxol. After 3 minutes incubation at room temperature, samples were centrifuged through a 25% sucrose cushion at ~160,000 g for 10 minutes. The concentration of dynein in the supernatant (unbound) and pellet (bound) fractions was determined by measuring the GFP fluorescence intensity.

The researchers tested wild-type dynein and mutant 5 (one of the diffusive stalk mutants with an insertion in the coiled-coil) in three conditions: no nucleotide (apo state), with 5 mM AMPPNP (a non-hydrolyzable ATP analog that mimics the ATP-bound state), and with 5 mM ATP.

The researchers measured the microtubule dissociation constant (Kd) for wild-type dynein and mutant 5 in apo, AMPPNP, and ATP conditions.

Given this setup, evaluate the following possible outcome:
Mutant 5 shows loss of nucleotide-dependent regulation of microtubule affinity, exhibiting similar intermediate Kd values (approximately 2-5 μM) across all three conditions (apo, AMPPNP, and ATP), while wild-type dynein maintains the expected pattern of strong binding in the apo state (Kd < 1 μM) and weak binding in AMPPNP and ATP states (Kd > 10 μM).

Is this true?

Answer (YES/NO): NO